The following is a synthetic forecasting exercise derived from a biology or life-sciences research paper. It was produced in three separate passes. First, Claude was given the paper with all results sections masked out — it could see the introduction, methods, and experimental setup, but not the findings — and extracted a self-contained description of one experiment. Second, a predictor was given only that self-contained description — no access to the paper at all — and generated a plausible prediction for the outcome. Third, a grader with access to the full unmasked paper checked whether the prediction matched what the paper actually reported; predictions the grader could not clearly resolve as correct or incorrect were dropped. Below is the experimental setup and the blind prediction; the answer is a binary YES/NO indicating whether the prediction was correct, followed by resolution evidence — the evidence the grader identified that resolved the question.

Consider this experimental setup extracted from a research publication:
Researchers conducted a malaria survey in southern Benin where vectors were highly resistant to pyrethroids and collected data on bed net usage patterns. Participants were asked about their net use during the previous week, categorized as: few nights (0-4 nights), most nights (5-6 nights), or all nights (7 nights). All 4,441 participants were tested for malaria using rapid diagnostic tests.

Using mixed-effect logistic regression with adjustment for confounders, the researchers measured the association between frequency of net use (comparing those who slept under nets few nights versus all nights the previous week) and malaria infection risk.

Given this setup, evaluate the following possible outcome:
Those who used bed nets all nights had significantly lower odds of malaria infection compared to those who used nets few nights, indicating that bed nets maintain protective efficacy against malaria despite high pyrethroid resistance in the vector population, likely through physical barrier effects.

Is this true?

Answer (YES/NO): YES